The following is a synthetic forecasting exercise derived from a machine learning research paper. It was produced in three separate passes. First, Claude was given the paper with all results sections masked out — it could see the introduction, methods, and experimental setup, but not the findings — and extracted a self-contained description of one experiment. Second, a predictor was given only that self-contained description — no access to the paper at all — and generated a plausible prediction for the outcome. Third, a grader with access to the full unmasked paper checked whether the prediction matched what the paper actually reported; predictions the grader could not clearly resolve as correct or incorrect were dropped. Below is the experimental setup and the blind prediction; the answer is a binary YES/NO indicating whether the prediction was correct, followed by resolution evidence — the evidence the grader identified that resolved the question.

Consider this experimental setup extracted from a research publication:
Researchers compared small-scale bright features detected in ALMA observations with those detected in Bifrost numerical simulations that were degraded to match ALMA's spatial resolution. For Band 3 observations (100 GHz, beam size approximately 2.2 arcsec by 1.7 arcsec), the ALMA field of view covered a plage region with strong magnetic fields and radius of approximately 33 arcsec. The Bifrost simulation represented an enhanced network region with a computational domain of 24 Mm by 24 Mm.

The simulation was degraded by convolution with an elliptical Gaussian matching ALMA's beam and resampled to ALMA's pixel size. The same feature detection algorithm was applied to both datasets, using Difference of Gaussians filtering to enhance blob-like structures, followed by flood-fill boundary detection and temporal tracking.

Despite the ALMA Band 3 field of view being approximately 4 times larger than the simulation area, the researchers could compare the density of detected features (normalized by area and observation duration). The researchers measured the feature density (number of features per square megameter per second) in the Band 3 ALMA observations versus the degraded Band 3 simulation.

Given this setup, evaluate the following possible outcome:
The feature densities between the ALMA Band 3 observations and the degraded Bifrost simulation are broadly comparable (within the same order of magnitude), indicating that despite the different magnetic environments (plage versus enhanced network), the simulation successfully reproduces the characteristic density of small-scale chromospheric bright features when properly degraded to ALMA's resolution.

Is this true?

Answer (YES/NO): NO